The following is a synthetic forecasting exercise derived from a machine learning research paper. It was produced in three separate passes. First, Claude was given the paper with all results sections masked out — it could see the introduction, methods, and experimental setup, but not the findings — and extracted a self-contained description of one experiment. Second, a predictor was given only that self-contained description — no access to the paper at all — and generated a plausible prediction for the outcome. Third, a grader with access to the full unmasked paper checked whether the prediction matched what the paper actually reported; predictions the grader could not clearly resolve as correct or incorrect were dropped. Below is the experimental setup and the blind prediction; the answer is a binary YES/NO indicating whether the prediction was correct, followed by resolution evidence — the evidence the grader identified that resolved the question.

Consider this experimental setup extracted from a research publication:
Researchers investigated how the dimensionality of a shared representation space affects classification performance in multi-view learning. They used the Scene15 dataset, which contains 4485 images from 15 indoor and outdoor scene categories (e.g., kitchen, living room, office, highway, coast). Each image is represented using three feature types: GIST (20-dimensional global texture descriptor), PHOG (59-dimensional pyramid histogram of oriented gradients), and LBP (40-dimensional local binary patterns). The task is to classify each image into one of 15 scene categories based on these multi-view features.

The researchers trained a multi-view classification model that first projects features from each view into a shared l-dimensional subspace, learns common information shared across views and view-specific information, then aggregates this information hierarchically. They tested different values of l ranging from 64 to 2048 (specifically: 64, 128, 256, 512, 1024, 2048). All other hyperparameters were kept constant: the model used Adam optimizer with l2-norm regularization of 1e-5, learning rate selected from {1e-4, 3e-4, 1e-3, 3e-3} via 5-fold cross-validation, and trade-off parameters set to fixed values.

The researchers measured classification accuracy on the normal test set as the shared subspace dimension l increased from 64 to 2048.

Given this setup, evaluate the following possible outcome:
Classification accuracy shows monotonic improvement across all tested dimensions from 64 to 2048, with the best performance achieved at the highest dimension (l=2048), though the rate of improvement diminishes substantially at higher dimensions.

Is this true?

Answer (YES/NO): NO